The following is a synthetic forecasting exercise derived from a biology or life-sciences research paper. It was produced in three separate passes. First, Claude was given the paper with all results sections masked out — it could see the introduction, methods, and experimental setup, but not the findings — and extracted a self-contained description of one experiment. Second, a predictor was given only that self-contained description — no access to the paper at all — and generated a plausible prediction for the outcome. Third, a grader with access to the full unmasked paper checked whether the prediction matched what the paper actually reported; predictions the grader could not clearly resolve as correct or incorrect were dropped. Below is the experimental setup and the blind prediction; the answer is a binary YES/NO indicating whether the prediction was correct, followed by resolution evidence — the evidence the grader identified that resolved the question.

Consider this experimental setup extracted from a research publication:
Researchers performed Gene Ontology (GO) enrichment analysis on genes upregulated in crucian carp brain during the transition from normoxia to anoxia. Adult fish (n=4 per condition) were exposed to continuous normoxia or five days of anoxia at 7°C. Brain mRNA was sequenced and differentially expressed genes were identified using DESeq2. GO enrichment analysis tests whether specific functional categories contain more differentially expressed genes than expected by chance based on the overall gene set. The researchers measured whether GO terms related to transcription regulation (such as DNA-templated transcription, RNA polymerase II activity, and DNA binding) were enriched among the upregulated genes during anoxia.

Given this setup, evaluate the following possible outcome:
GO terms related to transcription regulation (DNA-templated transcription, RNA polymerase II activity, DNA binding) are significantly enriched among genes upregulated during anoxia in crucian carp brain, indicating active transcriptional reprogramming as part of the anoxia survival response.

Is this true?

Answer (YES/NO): YES